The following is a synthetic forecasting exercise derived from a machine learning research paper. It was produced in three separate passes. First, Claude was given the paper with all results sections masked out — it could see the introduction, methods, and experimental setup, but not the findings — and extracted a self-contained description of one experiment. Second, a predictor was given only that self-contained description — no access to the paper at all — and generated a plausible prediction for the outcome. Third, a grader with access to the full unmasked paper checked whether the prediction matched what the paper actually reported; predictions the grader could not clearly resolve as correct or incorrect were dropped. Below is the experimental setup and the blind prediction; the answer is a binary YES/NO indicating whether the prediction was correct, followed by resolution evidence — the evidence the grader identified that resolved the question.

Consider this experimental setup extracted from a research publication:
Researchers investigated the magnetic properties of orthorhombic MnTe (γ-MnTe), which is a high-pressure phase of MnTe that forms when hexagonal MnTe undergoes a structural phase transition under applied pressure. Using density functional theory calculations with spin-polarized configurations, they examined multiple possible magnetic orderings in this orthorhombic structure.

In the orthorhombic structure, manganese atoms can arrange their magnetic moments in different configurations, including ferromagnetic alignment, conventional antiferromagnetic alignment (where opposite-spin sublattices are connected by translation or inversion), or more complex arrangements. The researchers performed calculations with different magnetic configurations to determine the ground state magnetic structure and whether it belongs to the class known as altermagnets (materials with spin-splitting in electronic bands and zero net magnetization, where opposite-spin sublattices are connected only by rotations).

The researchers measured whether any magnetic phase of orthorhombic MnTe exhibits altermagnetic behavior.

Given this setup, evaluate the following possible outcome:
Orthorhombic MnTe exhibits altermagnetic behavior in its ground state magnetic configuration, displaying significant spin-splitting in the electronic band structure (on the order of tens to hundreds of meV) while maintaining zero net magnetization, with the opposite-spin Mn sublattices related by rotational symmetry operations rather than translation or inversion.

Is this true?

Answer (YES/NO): YES